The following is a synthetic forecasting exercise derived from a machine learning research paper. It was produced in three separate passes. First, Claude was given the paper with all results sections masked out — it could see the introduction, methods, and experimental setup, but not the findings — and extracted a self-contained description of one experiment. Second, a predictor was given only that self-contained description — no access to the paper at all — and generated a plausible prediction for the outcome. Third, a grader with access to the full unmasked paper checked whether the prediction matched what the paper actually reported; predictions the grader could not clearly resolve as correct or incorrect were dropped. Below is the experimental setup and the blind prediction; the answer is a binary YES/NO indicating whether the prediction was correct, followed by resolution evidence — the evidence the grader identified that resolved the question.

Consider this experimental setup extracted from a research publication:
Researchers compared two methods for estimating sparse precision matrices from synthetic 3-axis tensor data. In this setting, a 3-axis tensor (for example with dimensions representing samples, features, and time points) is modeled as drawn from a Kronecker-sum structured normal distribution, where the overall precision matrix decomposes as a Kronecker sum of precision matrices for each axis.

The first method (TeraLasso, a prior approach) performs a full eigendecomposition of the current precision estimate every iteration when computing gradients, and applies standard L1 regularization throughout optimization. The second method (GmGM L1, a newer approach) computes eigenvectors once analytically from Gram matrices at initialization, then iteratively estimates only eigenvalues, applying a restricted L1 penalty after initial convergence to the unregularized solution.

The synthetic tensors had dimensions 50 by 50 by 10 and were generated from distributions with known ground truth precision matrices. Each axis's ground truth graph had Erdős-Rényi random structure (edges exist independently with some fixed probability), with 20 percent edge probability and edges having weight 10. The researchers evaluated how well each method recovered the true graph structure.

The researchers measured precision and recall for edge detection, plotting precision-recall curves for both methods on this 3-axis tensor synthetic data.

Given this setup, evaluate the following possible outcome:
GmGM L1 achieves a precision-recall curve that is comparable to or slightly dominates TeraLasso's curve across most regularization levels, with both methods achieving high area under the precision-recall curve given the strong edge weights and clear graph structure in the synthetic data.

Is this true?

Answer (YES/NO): YES